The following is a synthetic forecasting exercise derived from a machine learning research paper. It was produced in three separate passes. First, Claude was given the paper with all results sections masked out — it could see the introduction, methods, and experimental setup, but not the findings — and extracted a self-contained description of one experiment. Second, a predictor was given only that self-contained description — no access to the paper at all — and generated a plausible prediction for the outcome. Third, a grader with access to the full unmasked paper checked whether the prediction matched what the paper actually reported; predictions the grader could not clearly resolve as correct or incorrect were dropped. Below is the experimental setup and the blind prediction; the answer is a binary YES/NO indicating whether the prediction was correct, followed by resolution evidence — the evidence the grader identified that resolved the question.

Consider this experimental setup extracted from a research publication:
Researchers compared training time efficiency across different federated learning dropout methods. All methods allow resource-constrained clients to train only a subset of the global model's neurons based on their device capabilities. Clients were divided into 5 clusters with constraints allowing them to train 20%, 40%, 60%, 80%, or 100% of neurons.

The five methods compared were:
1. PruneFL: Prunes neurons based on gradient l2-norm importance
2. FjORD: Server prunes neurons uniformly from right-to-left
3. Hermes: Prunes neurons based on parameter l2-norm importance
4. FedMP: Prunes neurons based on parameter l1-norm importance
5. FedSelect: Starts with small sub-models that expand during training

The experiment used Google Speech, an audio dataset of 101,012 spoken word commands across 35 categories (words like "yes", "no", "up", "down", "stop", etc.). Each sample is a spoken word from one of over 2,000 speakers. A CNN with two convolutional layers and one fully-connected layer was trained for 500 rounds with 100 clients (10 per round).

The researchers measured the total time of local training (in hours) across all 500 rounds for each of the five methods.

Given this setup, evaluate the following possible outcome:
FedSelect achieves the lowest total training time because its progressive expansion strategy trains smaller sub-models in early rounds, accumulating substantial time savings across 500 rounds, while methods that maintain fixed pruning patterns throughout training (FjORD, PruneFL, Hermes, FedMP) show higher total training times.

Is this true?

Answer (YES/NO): NO